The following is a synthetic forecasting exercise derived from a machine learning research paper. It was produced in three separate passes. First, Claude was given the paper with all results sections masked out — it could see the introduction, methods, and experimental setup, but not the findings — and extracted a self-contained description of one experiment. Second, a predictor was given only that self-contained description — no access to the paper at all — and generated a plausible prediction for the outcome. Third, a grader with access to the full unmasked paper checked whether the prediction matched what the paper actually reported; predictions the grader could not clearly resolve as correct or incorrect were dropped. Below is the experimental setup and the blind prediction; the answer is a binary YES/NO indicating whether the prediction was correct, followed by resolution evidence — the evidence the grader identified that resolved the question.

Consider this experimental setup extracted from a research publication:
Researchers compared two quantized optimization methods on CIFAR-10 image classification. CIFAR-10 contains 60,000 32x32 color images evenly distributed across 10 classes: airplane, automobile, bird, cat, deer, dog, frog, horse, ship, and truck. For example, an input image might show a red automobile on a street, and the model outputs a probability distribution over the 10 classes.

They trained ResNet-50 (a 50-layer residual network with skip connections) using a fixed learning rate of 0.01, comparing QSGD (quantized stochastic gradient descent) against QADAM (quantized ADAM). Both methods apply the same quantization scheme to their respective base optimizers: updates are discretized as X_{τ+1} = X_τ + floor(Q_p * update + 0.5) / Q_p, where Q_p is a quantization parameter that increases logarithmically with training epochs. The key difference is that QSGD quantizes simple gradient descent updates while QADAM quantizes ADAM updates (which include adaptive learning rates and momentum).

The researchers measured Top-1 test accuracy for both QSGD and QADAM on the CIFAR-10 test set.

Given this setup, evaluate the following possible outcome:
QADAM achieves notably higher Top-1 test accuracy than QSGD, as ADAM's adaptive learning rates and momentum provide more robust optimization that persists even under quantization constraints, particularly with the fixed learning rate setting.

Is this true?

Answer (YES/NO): YES